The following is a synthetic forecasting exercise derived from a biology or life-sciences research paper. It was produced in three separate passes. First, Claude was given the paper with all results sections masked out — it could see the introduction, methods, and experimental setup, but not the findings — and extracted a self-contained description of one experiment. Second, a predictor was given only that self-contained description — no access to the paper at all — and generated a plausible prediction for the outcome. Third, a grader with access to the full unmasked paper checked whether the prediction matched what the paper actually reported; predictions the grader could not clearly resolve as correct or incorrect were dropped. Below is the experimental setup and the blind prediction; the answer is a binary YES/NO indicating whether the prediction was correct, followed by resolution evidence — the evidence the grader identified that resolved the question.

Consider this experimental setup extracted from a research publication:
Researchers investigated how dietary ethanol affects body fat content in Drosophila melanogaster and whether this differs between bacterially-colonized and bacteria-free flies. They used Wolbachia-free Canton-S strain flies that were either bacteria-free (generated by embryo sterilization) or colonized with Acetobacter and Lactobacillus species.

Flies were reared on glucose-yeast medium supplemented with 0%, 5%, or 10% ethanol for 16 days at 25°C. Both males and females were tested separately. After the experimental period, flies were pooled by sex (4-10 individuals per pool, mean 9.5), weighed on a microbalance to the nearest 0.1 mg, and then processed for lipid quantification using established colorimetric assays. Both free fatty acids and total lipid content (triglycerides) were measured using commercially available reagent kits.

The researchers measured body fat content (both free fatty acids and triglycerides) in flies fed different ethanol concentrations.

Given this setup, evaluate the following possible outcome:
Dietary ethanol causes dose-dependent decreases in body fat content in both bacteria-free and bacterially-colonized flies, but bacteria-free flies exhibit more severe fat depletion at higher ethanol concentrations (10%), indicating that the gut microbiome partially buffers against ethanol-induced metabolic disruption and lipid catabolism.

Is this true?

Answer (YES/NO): NO